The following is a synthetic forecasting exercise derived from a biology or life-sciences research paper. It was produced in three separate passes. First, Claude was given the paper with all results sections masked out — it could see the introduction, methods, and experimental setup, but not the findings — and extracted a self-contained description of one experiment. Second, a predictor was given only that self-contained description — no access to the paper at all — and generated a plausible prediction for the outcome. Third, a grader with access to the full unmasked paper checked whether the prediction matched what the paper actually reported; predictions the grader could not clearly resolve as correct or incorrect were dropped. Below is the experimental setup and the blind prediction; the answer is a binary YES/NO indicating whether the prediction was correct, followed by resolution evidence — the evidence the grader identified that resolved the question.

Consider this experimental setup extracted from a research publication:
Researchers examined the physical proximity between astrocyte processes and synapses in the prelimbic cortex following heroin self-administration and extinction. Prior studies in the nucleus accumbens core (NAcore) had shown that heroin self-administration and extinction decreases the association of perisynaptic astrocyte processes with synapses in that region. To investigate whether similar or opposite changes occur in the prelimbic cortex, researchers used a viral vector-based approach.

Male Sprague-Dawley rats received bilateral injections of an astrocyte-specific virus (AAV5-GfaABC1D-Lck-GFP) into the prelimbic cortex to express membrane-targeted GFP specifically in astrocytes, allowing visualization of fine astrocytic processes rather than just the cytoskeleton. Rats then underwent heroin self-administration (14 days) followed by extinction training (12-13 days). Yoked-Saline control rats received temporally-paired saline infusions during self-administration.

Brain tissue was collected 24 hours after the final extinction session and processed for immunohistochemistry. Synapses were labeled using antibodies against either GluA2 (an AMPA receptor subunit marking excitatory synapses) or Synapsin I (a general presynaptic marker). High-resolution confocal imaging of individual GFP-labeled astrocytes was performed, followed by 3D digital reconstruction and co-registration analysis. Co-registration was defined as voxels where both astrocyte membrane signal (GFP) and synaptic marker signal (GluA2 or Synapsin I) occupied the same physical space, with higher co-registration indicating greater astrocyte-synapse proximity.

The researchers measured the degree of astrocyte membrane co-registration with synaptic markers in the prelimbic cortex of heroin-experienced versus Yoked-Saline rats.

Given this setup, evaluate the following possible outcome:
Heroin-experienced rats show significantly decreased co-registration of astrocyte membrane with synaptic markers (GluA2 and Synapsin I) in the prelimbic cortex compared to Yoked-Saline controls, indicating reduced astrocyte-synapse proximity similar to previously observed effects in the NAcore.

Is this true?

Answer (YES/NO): NO